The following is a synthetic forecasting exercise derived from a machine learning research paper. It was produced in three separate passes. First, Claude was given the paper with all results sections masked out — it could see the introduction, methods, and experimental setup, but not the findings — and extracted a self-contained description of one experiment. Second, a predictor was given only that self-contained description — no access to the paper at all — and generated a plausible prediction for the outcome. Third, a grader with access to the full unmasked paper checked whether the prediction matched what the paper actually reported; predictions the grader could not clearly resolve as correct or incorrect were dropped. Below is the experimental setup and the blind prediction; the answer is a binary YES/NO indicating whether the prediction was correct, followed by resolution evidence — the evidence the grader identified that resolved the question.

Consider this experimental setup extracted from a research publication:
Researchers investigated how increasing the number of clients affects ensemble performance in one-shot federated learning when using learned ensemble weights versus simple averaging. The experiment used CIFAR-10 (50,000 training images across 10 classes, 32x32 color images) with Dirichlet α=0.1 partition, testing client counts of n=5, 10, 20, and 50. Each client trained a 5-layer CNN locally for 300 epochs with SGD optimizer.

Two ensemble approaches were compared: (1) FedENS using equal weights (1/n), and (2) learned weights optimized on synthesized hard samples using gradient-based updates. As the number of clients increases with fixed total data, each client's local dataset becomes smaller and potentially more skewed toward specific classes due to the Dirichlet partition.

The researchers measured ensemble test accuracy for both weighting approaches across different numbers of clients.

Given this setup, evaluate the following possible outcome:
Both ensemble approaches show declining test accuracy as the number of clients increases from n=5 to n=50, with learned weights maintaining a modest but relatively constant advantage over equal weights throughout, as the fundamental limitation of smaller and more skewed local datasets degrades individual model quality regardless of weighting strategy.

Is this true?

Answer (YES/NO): NO